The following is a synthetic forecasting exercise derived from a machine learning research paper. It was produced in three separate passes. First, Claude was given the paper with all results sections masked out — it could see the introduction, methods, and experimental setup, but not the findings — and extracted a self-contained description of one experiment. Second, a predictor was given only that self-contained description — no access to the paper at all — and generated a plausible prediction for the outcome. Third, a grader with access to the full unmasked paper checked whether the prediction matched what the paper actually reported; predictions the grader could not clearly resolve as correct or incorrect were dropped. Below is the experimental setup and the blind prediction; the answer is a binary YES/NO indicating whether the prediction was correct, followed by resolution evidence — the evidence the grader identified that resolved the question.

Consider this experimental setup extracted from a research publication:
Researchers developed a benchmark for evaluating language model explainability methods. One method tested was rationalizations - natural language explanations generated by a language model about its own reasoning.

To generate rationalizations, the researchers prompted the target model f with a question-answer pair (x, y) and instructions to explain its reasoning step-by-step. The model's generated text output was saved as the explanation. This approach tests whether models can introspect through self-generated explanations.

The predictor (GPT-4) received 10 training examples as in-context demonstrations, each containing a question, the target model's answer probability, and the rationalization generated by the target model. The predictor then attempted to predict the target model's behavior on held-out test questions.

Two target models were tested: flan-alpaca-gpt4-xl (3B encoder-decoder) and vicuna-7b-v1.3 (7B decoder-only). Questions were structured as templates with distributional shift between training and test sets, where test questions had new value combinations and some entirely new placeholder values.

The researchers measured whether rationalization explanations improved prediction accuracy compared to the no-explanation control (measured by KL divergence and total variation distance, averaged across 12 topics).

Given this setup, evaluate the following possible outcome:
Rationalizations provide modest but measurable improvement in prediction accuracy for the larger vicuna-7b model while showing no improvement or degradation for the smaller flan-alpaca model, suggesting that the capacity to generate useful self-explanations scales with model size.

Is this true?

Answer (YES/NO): NO